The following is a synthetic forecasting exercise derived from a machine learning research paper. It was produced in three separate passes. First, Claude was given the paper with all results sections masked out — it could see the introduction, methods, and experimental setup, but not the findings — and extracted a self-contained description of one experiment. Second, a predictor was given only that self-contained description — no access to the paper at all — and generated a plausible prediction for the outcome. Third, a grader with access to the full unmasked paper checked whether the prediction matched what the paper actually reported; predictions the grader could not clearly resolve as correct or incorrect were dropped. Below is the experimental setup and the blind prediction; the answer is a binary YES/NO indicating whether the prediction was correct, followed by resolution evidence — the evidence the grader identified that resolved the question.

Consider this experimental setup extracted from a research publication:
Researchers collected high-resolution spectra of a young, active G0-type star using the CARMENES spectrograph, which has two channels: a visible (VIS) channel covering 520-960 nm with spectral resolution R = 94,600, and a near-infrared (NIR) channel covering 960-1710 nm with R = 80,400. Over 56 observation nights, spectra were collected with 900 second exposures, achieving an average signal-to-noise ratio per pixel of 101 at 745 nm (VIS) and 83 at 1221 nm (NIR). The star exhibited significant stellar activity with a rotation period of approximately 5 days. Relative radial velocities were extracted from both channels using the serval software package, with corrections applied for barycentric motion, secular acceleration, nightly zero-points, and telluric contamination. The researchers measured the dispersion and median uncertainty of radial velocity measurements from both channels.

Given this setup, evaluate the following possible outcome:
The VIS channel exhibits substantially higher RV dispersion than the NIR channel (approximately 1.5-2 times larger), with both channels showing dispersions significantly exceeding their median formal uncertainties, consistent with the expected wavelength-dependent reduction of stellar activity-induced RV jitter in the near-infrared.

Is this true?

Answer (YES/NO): NO